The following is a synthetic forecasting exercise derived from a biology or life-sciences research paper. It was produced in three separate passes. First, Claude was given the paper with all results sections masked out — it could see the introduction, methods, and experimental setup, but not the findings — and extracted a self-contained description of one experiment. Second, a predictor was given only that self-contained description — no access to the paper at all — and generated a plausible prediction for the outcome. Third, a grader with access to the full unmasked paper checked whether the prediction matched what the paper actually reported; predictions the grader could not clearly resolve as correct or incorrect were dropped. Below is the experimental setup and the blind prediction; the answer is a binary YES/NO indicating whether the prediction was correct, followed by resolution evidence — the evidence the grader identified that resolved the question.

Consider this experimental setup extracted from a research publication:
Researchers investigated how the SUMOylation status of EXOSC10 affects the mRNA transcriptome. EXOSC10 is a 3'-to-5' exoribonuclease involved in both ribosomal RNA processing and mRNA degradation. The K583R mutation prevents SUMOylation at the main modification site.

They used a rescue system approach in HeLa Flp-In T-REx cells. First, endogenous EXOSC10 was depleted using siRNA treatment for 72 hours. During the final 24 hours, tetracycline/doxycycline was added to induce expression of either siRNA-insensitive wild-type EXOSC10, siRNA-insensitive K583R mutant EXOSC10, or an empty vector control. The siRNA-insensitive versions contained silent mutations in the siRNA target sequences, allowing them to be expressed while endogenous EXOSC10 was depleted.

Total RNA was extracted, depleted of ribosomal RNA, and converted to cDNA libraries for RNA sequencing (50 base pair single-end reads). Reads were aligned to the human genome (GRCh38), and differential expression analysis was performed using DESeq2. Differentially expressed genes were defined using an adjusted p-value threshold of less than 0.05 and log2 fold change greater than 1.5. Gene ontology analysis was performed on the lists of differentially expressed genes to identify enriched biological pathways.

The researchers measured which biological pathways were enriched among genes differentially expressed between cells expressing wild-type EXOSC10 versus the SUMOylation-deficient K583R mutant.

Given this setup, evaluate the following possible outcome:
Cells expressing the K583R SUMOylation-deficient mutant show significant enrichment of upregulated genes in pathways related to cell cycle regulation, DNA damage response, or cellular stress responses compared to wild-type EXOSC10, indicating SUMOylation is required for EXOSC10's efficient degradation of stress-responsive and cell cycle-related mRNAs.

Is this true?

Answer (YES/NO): NO